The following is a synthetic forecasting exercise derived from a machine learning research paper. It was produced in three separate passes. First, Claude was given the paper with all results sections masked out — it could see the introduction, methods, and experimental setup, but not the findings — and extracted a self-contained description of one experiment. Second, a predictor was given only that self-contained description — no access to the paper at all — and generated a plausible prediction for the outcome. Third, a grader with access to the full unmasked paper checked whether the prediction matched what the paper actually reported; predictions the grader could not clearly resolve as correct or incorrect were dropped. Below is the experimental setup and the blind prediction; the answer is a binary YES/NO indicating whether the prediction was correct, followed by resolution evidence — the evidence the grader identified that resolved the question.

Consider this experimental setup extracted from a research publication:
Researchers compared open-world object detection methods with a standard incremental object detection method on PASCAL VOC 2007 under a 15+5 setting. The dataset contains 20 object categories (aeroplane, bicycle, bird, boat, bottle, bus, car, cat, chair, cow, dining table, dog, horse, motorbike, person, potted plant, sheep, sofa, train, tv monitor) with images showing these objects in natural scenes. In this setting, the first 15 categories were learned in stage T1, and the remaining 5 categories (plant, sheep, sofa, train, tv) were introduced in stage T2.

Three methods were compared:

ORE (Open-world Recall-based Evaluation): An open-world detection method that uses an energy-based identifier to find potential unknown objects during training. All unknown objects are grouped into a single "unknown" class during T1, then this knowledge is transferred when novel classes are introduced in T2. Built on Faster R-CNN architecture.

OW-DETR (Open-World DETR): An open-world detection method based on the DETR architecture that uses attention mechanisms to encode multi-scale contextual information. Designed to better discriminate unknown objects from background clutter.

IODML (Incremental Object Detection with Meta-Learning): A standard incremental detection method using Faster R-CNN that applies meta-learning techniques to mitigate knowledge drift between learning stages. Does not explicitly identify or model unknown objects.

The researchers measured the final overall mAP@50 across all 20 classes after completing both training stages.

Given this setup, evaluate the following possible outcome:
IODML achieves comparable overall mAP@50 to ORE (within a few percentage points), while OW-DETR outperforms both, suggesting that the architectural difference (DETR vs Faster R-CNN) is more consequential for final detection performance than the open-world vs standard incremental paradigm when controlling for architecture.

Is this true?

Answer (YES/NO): NO